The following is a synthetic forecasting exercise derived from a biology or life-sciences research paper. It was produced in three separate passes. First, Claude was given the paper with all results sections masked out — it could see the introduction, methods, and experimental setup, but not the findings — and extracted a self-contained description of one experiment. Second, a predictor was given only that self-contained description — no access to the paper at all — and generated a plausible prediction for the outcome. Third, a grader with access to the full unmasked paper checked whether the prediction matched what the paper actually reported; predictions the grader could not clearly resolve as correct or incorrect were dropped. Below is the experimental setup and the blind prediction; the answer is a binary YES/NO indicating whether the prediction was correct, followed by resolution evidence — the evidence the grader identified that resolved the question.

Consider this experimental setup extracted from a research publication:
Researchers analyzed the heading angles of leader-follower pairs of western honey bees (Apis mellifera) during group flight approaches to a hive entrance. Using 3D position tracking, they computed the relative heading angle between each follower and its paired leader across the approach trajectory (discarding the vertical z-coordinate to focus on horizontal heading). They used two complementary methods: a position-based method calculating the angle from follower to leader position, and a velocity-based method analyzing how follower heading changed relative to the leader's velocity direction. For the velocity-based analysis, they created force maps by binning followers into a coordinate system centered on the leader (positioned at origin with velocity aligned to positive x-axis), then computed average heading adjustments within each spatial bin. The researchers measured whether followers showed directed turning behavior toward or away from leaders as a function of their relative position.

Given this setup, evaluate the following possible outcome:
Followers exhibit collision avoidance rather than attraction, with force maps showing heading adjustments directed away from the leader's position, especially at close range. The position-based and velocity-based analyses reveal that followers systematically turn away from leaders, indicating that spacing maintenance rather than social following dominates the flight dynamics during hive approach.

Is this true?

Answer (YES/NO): NO